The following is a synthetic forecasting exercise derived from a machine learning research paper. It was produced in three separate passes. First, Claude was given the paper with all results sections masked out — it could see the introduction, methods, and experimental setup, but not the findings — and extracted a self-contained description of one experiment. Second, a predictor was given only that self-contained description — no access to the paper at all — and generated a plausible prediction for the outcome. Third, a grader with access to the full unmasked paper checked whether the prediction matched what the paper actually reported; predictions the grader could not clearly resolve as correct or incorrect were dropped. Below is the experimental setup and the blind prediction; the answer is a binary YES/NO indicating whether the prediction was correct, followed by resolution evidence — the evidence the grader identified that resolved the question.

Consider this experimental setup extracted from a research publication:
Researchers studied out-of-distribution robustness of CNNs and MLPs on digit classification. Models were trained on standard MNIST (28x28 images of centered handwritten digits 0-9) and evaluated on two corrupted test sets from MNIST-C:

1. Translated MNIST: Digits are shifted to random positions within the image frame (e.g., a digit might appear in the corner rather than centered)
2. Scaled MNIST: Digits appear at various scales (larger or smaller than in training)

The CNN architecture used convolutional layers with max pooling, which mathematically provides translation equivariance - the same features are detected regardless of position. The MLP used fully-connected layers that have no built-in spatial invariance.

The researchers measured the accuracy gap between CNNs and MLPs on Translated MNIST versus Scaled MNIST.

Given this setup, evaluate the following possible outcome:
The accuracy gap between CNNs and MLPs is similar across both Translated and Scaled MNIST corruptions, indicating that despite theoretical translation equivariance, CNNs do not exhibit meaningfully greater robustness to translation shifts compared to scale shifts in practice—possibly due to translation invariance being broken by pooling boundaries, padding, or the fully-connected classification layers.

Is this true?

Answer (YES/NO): NO